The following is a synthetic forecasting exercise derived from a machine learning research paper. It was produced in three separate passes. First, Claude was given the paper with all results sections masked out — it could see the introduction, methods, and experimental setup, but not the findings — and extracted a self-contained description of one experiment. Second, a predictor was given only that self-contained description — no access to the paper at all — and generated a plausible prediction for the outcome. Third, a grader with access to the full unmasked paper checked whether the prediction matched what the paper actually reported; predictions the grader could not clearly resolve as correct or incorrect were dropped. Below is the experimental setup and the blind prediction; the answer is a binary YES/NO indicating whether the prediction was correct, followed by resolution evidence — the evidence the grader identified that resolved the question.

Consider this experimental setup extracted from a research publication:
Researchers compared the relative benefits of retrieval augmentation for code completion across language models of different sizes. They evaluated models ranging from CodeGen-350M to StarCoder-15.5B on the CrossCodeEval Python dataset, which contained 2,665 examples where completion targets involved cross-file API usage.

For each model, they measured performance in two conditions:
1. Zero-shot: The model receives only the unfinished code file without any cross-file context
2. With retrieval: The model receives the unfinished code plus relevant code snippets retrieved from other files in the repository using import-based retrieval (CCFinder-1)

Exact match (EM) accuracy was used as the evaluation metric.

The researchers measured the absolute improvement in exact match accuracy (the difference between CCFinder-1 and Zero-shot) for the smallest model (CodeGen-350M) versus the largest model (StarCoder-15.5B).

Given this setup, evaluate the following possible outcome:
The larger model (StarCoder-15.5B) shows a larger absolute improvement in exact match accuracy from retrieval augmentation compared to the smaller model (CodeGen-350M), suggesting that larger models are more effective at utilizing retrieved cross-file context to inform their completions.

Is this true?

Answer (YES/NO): YES